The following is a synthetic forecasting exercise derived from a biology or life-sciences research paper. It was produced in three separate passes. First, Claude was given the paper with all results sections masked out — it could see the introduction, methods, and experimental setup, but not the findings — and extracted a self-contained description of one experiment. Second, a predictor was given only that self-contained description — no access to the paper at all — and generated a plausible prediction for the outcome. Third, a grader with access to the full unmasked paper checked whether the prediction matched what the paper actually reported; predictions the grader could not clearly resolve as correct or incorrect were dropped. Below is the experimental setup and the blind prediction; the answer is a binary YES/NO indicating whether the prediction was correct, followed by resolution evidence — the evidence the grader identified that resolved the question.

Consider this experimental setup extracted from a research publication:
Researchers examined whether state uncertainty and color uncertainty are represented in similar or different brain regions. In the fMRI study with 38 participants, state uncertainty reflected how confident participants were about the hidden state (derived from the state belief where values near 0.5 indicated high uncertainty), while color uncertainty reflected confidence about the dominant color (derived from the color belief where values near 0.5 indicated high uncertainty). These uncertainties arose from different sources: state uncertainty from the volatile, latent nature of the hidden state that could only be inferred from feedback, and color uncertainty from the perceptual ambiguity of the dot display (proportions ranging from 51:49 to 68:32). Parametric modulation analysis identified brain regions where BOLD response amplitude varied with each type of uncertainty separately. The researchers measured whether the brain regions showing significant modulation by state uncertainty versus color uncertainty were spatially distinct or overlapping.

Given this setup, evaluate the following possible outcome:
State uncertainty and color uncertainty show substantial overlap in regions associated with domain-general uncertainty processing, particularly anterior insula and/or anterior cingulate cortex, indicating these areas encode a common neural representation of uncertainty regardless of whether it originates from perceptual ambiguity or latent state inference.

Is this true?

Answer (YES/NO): NO